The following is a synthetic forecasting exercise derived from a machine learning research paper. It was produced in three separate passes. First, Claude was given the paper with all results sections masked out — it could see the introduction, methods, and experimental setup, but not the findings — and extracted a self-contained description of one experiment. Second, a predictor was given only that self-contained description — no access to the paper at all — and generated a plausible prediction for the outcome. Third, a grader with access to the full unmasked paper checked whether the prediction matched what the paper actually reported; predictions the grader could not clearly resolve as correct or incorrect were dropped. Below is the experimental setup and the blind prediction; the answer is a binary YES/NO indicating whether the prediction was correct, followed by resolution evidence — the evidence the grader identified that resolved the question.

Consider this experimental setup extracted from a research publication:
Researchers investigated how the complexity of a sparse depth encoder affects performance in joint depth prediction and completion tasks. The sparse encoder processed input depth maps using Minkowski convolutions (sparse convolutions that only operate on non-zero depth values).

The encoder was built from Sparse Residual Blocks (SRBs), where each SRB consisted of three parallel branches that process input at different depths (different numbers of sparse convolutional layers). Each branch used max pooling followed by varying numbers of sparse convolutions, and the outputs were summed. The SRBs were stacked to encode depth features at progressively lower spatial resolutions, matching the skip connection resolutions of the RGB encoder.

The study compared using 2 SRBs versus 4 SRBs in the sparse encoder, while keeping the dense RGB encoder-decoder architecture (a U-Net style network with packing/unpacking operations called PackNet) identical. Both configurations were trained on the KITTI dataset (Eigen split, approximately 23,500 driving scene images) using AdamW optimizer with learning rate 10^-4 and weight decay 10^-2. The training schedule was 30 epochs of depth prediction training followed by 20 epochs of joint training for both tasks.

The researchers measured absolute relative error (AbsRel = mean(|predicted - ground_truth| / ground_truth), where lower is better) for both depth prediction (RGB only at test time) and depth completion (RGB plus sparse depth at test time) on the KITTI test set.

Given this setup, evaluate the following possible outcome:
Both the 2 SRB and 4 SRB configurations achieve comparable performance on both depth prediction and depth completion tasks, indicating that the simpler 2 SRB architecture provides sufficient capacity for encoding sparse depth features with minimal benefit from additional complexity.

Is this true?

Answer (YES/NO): NO